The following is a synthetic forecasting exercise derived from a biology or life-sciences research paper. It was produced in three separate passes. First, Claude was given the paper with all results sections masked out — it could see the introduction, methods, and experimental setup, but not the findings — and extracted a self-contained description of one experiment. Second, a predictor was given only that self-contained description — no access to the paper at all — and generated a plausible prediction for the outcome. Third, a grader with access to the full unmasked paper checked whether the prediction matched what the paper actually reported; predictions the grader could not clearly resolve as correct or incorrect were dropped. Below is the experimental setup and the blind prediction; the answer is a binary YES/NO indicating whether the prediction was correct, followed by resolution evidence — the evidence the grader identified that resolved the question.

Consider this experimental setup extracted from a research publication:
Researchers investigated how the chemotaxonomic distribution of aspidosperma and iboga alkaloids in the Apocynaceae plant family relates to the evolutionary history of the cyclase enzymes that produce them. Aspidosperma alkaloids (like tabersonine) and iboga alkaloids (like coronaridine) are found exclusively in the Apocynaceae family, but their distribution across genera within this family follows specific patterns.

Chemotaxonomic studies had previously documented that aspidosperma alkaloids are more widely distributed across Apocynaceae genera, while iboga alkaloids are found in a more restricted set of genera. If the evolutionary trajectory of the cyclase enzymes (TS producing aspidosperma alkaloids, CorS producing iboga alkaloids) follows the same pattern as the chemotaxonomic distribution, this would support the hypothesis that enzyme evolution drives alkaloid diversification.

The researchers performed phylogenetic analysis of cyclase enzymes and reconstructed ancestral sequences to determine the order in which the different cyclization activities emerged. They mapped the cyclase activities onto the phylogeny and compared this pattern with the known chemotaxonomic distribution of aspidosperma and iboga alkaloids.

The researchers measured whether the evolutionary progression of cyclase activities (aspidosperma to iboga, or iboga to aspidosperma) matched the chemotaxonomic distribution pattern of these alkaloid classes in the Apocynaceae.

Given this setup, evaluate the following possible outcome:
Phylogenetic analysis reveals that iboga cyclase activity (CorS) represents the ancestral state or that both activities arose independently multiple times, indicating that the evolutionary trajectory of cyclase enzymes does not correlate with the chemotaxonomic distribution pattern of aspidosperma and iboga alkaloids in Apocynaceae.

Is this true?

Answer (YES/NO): NO